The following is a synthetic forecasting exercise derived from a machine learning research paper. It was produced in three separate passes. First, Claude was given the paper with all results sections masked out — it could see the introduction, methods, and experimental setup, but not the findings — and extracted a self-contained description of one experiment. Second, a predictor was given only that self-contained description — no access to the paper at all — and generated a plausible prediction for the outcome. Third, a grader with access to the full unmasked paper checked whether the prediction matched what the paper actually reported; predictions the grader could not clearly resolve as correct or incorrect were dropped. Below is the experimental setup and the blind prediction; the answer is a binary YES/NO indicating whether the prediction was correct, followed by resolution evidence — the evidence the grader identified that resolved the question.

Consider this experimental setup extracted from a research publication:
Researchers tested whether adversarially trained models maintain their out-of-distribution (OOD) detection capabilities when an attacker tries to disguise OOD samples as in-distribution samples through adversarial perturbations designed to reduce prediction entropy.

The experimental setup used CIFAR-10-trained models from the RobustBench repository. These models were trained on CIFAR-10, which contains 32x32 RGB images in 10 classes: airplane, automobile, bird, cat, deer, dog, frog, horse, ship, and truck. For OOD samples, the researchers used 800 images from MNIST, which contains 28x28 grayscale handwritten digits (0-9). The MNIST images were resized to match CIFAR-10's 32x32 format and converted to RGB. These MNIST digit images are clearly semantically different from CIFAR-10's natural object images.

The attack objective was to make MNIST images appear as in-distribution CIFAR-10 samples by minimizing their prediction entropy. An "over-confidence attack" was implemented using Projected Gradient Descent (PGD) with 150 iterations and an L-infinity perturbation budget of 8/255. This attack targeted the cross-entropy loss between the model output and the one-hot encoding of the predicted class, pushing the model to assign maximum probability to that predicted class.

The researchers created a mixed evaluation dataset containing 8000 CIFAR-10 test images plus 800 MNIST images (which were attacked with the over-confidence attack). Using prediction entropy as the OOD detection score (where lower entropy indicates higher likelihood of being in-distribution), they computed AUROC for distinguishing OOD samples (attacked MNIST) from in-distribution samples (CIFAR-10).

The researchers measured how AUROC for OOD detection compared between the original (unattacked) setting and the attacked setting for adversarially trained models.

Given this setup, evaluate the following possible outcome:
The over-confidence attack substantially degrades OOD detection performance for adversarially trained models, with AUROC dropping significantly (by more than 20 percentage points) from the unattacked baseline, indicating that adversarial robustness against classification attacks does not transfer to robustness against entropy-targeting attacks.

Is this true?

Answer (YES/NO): NO